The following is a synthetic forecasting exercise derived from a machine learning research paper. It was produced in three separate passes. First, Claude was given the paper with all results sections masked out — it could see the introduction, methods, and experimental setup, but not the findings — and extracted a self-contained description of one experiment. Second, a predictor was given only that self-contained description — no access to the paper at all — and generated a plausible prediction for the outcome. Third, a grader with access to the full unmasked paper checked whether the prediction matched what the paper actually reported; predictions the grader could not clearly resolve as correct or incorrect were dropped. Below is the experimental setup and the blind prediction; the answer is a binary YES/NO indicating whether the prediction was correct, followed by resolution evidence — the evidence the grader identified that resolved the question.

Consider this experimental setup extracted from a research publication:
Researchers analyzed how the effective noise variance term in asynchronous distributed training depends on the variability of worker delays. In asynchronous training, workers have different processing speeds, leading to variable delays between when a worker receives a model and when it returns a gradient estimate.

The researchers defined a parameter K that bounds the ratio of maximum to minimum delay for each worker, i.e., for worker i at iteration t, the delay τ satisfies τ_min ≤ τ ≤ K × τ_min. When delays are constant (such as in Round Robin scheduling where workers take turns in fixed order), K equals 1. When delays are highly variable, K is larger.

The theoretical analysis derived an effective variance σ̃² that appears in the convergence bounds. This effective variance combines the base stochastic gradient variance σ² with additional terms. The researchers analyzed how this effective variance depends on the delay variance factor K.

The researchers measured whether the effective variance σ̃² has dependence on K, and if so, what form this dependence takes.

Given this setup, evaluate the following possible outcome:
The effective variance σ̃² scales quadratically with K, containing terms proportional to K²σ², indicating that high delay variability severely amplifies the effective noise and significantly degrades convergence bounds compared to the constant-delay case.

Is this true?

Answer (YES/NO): NO